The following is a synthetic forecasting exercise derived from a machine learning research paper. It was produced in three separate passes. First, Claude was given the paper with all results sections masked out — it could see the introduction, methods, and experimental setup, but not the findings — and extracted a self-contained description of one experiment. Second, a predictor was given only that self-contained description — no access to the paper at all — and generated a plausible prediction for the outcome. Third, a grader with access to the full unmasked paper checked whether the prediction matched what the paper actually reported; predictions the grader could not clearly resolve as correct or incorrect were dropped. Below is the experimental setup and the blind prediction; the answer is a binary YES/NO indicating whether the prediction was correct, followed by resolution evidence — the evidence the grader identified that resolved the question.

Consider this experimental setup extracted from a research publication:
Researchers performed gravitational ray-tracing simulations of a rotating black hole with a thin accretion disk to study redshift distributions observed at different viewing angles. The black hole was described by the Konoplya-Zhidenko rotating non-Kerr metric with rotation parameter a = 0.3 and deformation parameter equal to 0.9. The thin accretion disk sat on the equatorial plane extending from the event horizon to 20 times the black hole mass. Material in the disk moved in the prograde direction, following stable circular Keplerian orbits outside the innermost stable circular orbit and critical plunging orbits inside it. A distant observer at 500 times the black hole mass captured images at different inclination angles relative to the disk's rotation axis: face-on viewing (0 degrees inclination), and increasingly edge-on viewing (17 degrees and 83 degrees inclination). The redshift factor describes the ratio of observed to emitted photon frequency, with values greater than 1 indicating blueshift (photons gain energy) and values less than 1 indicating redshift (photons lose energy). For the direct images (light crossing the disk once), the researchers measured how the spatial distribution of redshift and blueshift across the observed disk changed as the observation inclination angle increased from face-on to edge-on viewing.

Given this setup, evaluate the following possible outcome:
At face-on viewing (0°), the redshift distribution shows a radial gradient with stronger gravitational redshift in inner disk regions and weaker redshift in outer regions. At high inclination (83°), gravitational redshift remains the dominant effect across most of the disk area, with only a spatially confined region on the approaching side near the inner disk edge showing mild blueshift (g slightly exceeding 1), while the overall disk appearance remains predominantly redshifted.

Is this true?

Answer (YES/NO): NO